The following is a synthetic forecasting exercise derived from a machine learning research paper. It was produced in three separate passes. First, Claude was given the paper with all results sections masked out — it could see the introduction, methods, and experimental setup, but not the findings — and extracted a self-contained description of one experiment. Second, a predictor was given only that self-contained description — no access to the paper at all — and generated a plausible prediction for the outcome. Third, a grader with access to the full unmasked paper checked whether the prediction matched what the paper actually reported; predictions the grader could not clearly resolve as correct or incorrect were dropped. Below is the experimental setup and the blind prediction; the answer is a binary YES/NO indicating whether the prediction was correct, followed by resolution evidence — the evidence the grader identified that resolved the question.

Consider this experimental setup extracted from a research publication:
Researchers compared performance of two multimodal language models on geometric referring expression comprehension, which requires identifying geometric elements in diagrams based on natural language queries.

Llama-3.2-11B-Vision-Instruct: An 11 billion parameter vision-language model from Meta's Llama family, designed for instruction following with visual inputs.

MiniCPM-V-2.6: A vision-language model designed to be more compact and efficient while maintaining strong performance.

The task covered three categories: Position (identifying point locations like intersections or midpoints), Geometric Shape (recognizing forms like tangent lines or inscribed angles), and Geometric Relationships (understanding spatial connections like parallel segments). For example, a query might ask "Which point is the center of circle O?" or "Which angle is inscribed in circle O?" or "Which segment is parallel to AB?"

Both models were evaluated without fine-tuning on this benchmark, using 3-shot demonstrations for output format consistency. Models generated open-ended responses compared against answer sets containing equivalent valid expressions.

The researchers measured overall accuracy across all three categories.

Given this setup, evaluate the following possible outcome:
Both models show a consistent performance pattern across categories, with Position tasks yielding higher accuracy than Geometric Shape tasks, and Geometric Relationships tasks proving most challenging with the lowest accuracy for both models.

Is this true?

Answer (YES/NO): NO